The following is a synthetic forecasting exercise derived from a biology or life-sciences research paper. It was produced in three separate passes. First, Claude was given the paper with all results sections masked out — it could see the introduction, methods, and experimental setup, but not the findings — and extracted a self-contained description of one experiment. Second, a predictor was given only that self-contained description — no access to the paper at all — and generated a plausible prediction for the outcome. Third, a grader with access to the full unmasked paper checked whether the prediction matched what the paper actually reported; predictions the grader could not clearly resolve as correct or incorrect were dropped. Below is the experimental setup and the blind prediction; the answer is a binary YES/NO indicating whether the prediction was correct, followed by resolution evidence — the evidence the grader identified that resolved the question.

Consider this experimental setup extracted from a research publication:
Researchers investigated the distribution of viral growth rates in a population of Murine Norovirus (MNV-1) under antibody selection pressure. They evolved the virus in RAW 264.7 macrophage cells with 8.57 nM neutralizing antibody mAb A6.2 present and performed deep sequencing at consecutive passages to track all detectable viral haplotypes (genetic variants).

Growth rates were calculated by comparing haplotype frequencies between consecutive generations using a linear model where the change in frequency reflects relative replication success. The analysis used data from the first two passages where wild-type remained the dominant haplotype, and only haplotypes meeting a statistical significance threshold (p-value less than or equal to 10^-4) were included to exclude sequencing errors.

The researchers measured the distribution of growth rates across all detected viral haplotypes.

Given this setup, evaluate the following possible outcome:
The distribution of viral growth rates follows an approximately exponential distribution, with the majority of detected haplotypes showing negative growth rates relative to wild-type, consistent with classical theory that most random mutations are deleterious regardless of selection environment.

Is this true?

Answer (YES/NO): NO